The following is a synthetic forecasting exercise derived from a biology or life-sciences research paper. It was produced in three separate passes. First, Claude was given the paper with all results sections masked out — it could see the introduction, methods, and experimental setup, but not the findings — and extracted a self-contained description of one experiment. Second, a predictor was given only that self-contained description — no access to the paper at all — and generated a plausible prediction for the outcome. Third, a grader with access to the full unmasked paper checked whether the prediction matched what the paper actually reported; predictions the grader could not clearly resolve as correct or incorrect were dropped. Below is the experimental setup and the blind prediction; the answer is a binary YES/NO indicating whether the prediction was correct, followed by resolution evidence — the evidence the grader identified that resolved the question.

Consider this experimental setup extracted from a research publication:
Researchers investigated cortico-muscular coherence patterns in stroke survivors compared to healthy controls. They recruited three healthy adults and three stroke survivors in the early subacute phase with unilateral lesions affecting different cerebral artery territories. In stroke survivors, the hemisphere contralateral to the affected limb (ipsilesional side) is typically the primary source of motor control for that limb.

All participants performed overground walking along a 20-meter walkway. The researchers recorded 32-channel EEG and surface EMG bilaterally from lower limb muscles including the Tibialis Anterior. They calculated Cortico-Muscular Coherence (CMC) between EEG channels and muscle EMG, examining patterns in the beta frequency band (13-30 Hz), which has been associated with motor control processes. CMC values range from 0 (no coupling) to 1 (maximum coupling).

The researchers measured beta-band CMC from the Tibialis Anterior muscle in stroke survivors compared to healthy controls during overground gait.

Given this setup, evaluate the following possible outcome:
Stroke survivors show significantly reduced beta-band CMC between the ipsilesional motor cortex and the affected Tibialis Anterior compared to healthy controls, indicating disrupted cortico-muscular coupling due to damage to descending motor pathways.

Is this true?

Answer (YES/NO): YES